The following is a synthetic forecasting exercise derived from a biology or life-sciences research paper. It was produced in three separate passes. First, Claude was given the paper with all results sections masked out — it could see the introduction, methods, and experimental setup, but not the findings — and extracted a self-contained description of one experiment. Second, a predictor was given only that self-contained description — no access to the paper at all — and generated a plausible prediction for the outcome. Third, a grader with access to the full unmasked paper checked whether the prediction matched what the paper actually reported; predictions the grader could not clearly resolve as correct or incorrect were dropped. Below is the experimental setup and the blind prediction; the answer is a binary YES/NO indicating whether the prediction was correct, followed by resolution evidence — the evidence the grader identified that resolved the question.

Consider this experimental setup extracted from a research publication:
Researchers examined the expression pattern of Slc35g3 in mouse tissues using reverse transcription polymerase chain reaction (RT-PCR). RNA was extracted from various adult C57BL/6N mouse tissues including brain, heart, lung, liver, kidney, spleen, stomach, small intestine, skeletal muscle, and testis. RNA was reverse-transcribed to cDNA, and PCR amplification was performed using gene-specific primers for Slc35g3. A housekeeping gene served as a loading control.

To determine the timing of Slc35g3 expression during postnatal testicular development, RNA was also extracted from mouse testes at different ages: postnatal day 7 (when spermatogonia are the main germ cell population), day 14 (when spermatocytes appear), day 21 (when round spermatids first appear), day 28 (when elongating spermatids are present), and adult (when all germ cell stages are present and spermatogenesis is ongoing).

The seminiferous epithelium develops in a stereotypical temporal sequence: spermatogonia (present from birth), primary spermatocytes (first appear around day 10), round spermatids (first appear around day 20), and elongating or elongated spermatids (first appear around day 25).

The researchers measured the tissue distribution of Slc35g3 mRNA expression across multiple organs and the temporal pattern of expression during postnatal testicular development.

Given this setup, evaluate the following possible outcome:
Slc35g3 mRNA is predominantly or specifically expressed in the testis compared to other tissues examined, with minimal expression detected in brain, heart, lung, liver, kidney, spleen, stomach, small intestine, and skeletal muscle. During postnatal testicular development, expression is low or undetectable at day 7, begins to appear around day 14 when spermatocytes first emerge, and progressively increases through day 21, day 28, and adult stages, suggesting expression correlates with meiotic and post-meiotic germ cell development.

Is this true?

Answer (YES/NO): NO